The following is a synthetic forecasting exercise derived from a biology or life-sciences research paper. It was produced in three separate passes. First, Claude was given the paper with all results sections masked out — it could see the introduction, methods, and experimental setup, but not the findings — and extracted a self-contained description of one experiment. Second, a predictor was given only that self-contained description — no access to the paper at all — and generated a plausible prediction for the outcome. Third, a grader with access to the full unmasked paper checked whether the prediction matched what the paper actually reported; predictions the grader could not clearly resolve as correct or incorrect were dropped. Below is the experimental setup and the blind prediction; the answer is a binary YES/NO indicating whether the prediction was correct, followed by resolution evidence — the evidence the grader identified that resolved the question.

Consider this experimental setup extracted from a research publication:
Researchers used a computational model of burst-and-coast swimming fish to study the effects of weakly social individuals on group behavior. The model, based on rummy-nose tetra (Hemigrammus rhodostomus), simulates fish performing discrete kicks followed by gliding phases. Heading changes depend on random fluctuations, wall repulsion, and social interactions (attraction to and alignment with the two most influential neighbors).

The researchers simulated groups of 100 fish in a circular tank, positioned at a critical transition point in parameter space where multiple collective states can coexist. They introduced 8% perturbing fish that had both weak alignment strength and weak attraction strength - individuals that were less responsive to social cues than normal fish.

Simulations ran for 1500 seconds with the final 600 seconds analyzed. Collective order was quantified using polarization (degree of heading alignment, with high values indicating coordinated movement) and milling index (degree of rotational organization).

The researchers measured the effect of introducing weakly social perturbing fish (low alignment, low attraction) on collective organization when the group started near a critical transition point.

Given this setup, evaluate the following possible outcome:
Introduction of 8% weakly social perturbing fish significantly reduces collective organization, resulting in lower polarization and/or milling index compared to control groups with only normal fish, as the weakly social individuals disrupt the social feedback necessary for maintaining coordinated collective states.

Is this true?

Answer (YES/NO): NO